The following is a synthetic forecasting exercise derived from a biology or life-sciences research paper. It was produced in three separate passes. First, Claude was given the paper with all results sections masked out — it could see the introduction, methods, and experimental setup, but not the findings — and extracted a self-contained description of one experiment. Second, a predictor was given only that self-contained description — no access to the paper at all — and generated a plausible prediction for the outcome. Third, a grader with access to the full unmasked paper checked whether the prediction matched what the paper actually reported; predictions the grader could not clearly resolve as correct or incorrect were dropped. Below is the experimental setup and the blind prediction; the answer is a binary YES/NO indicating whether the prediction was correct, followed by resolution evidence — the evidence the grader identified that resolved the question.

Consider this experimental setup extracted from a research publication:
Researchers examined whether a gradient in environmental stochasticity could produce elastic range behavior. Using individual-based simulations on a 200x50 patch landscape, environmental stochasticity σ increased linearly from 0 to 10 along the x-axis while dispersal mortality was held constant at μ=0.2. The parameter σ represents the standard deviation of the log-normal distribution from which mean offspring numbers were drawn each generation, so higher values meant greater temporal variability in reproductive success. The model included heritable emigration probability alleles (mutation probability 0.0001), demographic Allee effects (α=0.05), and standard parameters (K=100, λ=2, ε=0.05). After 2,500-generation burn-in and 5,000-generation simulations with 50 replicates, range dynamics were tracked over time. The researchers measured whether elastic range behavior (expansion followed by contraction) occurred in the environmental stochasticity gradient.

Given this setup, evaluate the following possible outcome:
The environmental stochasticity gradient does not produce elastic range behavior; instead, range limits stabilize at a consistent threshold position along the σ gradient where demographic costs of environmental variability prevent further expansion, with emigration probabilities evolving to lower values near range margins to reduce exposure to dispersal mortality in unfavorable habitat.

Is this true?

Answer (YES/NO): NO